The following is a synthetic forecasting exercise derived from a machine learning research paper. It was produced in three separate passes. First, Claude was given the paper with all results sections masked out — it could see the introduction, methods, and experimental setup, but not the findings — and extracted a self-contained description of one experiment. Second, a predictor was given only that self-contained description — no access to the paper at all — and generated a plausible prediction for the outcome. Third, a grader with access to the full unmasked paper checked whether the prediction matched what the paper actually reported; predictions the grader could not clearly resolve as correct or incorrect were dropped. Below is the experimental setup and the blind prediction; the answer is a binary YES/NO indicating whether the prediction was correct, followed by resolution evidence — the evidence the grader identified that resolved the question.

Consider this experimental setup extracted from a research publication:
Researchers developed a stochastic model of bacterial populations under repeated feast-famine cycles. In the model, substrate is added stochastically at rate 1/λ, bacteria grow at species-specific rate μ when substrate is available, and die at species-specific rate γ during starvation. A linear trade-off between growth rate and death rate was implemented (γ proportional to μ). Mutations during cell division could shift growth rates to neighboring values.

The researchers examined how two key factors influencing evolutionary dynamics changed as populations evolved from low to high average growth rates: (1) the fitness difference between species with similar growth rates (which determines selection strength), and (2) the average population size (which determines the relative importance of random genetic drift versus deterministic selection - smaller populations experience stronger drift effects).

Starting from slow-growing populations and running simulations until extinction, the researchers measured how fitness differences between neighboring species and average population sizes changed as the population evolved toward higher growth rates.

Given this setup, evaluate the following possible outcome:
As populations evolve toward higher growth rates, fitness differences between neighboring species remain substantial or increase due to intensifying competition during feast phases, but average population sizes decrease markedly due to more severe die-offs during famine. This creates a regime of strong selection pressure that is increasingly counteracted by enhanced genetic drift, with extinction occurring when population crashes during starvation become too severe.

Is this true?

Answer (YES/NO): NO